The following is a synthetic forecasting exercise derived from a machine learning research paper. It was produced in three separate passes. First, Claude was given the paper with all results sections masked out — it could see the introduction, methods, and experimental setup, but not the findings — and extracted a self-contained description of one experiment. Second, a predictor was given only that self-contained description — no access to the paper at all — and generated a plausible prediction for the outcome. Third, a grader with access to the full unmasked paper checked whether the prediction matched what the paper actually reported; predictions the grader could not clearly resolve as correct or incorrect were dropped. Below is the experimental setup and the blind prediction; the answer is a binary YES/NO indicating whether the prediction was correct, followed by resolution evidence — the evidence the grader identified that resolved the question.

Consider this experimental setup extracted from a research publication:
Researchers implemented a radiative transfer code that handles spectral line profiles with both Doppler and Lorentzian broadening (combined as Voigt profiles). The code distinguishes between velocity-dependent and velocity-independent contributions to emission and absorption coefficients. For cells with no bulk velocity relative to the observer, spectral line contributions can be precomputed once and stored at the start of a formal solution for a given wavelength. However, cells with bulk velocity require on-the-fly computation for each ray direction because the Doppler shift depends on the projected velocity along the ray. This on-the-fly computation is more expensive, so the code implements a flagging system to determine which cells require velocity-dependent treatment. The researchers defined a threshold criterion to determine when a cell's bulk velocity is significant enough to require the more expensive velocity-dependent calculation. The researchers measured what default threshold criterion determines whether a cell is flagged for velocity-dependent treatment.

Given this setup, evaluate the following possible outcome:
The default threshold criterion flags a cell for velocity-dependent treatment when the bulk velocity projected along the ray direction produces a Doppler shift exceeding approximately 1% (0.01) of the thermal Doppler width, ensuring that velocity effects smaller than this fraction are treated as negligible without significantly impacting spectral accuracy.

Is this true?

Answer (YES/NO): NO